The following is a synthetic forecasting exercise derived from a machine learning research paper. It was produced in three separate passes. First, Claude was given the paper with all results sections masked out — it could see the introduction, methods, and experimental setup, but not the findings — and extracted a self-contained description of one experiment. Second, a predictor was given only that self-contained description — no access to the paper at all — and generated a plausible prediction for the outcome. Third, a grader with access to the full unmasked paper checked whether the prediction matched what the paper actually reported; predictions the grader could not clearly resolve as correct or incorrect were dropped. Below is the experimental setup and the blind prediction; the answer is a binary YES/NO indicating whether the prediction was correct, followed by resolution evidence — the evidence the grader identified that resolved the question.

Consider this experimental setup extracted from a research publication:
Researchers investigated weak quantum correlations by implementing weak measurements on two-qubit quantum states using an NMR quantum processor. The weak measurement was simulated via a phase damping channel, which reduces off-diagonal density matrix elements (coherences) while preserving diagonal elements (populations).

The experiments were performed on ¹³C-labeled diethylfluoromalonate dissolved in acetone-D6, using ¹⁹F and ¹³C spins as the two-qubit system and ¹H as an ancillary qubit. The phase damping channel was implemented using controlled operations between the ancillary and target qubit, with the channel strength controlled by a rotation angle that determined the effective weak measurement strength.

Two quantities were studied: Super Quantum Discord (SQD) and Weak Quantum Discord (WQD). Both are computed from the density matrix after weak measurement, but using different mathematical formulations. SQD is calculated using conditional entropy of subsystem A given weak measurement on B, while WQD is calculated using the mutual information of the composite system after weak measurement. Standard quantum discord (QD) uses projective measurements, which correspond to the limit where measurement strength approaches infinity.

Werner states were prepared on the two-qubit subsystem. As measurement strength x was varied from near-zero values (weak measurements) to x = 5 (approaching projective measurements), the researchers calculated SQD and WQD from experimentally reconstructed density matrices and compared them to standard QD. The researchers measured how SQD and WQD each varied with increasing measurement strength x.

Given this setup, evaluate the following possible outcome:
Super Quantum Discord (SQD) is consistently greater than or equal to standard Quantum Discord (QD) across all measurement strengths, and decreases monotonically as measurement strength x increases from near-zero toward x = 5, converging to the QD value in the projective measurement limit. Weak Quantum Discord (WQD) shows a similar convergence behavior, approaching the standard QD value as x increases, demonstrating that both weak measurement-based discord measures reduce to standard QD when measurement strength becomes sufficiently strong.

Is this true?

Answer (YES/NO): YES